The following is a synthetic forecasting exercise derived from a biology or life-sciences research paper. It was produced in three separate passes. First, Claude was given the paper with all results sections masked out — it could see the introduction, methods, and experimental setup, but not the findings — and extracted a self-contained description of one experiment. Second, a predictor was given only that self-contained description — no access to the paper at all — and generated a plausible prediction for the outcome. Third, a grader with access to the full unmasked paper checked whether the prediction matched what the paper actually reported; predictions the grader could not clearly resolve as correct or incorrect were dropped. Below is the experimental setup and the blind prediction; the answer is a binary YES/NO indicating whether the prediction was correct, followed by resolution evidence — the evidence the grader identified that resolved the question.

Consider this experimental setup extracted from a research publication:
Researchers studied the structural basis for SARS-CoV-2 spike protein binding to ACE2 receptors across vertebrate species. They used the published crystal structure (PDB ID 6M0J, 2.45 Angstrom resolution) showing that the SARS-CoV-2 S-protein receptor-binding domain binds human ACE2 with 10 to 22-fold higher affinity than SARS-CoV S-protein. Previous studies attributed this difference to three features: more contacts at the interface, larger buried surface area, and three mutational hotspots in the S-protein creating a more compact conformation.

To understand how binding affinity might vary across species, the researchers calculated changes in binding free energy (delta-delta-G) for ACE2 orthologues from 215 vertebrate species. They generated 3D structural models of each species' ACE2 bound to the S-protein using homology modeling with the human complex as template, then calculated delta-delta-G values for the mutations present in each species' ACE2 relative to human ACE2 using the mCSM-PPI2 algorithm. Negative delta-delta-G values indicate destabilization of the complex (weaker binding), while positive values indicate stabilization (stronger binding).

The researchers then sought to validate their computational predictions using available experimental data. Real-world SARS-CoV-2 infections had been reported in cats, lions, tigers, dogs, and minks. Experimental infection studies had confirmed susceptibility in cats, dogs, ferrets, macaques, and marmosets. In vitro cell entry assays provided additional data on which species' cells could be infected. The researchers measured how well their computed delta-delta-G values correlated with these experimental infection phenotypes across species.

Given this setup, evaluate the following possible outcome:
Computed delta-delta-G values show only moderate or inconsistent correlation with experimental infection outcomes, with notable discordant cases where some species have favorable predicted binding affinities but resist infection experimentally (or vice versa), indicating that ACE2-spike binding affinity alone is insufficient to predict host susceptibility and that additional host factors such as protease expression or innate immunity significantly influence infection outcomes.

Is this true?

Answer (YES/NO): NO